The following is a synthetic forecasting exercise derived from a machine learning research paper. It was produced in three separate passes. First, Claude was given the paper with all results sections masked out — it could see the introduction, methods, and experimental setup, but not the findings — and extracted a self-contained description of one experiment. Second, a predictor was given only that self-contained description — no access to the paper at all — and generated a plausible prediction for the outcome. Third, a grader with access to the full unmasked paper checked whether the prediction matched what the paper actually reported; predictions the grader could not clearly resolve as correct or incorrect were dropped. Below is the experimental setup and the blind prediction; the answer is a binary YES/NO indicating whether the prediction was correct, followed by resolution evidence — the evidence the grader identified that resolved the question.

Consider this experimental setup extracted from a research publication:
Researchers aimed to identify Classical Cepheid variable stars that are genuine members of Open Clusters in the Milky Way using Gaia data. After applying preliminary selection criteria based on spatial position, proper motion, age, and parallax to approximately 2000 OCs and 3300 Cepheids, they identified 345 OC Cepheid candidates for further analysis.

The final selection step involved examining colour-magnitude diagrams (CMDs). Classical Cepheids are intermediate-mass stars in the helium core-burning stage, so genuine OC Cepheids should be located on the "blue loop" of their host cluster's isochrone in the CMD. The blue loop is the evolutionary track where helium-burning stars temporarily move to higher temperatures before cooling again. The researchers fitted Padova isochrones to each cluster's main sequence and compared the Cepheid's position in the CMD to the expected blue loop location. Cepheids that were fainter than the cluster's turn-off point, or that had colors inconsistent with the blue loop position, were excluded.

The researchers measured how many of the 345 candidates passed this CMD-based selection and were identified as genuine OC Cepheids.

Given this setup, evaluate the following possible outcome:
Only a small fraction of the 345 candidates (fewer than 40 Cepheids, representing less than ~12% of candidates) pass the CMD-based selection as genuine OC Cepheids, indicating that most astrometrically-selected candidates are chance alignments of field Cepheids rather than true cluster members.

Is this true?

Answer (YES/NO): YES